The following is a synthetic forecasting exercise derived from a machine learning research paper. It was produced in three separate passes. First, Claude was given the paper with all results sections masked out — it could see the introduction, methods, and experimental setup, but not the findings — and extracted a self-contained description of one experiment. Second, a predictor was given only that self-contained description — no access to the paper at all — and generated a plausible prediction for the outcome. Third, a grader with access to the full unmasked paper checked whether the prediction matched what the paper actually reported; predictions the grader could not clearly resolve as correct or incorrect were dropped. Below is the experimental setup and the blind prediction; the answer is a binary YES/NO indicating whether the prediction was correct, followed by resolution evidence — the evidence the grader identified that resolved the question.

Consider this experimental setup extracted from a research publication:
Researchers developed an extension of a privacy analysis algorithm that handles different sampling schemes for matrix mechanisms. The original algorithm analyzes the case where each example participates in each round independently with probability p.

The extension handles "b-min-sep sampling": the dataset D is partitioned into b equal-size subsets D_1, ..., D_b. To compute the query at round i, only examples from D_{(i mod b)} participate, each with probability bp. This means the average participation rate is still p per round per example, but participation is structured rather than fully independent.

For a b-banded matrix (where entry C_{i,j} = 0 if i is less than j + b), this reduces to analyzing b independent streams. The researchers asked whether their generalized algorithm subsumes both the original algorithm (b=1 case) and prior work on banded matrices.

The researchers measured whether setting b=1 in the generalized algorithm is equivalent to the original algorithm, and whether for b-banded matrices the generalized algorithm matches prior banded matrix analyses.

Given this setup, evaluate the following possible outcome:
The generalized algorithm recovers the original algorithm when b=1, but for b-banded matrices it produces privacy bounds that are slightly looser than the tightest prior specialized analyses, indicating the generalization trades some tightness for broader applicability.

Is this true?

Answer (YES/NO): NO